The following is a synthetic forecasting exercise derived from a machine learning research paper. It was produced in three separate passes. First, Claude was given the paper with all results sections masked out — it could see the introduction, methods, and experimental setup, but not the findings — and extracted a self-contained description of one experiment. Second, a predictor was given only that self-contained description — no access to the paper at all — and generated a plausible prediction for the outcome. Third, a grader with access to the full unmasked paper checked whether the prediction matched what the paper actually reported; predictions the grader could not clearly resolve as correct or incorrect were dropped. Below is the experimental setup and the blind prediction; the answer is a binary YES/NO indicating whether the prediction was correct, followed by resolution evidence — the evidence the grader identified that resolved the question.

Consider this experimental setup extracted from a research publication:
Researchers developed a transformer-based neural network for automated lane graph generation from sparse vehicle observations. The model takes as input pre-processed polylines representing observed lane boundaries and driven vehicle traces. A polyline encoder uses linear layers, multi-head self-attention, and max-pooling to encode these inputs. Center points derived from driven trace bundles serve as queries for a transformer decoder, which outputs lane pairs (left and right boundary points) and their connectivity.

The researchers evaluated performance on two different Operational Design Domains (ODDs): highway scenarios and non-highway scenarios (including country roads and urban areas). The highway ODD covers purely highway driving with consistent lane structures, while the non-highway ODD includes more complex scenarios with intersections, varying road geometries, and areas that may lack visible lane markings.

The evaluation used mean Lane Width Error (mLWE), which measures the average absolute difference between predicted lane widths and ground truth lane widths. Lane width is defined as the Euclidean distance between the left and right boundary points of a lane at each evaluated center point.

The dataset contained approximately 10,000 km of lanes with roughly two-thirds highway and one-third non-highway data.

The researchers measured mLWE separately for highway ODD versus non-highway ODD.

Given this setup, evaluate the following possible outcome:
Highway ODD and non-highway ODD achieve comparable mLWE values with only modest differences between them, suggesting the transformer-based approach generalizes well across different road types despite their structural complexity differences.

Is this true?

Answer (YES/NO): NO